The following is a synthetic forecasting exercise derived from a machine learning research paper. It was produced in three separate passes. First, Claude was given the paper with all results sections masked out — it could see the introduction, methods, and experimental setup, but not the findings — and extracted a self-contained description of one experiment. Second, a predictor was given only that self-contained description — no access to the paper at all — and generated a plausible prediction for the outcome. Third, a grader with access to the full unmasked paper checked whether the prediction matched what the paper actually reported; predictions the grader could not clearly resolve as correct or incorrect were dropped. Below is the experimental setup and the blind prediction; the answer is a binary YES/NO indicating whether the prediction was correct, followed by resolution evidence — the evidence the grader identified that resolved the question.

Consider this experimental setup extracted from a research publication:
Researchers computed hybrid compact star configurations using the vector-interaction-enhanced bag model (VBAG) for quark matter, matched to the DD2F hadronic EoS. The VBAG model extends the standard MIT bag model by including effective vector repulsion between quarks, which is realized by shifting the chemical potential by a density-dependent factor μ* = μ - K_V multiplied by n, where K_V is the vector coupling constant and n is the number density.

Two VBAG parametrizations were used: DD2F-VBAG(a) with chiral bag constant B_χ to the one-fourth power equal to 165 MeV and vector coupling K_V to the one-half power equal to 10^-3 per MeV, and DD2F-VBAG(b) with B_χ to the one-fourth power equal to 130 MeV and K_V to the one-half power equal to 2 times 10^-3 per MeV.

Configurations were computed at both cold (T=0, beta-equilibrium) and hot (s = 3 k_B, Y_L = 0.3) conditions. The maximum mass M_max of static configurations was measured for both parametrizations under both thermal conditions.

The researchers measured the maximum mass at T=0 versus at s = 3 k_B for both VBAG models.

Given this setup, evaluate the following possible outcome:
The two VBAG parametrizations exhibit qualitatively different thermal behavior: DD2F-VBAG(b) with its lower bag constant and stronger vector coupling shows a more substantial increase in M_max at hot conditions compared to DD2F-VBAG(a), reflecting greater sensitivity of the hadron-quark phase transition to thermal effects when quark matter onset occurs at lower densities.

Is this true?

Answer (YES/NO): NO